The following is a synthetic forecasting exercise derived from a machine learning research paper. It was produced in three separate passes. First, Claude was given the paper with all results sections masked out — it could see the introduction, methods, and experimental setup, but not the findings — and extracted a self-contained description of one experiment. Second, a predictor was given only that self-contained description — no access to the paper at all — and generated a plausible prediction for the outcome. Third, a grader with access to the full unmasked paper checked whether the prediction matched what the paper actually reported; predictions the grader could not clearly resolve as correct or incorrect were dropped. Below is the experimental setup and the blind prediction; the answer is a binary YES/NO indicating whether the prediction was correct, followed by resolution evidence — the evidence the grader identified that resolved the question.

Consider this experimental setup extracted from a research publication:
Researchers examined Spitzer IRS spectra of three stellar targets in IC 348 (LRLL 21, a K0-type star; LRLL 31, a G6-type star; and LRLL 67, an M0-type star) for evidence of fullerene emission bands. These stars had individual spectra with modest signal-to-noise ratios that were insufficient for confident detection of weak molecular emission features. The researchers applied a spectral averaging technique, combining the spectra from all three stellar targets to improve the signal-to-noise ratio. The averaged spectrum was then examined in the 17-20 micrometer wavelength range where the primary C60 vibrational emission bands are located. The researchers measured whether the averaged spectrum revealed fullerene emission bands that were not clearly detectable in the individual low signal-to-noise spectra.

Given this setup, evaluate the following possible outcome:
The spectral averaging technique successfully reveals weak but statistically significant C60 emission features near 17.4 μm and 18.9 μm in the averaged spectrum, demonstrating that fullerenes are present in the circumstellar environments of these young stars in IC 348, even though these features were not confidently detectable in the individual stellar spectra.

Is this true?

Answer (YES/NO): NO